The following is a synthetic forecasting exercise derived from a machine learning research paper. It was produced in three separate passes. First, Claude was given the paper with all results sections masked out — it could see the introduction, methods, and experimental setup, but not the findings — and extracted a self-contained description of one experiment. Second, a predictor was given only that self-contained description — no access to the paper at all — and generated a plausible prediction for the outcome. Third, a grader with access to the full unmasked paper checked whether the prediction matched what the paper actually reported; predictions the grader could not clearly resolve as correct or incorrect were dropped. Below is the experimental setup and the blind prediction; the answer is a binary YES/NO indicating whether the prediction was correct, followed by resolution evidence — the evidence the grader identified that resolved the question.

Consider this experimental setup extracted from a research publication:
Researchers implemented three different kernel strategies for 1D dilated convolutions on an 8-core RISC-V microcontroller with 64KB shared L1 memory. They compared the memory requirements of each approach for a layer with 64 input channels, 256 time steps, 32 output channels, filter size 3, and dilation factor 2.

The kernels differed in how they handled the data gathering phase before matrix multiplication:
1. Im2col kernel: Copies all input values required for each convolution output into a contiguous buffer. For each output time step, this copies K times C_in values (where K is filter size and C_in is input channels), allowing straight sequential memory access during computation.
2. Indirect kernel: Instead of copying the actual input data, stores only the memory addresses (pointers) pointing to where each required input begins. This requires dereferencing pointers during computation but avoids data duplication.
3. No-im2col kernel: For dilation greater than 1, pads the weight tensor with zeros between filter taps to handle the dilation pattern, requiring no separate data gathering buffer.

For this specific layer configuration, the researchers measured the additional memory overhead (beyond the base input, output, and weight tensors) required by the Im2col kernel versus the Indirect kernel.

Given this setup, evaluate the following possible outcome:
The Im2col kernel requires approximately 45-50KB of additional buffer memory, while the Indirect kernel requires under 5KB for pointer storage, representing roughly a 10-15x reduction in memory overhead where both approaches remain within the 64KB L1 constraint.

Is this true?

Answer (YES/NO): NO